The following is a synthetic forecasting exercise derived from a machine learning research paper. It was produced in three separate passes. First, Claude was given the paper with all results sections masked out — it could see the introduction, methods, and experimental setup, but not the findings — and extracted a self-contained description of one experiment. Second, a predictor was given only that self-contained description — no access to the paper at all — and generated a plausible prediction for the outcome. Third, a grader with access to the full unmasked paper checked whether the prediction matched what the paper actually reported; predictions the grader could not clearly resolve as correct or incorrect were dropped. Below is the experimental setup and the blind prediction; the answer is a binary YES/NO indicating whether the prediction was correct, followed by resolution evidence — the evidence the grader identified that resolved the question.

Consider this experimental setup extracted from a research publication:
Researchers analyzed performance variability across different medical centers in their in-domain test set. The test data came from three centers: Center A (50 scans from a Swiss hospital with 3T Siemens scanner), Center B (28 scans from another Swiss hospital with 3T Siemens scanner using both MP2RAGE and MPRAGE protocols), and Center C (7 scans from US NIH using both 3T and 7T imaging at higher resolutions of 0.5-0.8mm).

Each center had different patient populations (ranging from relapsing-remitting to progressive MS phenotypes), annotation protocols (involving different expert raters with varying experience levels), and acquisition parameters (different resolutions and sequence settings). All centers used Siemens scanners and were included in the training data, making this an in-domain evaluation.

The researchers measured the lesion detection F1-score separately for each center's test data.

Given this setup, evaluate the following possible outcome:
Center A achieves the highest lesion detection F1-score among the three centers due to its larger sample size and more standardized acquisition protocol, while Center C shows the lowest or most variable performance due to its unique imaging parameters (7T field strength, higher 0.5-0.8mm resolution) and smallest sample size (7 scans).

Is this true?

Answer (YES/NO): YES